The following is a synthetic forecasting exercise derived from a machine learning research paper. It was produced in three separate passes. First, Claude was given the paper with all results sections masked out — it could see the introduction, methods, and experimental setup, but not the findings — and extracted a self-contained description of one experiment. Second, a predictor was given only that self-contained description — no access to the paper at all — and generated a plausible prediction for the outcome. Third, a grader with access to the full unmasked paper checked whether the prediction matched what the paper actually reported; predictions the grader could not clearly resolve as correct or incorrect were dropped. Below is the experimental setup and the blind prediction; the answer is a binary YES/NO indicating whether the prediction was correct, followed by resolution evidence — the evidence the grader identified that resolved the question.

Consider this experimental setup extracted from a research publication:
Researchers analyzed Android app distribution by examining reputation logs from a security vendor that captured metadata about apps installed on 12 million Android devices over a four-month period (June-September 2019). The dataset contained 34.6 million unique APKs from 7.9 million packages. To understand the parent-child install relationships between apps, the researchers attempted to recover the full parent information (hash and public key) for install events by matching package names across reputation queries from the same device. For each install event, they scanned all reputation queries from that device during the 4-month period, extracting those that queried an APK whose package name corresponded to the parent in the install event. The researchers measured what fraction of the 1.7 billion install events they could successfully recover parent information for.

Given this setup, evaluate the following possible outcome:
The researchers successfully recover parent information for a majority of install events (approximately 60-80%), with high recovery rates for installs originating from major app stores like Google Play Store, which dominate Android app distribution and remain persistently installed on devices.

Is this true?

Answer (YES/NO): NO